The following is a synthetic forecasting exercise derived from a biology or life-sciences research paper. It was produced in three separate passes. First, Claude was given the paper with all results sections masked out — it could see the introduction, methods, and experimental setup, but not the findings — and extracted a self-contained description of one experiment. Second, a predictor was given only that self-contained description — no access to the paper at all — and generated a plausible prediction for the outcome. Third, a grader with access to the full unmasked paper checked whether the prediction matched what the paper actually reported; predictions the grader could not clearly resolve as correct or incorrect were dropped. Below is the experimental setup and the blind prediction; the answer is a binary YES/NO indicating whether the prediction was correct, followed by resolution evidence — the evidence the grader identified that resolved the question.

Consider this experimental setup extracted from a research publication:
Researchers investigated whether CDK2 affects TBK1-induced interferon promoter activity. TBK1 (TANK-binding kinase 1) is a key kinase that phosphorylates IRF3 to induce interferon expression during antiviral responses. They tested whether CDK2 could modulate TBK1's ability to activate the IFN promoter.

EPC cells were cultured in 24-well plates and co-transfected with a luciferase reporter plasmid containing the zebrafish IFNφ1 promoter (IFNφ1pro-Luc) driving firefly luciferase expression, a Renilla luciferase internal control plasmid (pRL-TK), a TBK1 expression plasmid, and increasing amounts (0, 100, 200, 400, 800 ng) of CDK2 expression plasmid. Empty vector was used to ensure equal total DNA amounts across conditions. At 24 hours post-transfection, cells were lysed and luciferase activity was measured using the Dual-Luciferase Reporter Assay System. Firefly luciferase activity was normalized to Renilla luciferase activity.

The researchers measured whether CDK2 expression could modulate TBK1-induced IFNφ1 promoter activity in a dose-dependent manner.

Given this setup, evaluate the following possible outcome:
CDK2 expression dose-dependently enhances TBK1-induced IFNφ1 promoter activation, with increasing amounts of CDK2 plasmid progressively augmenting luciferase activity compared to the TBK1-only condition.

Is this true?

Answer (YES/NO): NO